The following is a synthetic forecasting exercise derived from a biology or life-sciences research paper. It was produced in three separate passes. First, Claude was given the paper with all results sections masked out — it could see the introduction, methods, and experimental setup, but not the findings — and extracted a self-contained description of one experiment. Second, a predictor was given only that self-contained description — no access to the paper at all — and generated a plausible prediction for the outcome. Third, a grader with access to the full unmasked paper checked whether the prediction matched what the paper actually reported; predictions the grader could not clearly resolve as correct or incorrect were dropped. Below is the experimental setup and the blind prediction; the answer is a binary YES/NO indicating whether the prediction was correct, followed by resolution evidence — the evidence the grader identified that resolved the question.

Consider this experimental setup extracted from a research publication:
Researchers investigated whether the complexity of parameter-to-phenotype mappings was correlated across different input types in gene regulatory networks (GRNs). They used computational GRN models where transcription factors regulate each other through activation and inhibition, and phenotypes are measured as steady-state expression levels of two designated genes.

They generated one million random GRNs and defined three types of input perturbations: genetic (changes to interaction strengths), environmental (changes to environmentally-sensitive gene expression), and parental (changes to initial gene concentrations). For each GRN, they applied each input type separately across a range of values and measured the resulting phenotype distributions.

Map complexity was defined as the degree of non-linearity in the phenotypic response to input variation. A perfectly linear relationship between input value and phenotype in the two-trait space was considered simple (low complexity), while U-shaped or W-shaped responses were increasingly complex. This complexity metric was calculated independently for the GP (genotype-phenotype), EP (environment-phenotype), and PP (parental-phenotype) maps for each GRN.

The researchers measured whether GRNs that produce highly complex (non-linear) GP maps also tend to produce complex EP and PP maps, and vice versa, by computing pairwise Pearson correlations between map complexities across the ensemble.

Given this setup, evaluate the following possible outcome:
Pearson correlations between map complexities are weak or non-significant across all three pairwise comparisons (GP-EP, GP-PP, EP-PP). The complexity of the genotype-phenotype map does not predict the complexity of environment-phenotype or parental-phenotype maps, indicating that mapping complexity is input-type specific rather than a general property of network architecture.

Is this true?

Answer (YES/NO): NO